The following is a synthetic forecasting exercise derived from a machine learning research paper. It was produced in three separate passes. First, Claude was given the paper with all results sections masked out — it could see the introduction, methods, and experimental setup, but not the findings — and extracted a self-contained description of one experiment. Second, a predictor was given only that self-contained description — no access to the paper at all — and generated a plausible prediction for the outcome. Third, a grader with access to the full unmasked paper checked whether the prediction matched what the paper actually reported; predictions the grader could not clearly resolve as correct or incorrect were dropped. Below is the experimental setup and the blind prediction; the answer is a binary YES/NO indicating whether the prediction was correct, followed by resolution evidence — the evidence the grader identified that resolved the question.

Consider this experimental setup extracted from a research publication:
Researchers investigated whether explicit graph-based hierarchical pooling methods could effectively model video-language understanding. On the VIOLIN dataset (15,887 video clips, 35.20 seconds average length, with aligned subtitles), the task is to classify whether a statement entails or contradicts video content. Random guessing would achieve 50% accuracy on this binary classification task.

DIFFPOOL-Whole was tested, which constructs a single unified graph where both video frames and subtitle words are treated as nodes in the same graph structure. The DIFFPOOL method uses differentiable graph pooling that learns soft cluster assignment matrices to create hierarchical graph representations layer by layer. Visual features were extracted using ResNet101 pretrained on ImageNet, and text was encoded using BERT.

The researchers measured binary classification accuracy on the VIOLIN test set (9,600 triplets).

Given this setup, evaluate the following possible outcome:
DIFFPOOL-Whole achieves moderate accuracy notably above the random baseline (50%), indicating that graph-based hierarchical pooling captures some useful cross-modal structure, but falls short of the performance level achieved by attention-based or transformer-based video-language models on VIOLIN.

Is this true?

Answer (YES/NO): NO